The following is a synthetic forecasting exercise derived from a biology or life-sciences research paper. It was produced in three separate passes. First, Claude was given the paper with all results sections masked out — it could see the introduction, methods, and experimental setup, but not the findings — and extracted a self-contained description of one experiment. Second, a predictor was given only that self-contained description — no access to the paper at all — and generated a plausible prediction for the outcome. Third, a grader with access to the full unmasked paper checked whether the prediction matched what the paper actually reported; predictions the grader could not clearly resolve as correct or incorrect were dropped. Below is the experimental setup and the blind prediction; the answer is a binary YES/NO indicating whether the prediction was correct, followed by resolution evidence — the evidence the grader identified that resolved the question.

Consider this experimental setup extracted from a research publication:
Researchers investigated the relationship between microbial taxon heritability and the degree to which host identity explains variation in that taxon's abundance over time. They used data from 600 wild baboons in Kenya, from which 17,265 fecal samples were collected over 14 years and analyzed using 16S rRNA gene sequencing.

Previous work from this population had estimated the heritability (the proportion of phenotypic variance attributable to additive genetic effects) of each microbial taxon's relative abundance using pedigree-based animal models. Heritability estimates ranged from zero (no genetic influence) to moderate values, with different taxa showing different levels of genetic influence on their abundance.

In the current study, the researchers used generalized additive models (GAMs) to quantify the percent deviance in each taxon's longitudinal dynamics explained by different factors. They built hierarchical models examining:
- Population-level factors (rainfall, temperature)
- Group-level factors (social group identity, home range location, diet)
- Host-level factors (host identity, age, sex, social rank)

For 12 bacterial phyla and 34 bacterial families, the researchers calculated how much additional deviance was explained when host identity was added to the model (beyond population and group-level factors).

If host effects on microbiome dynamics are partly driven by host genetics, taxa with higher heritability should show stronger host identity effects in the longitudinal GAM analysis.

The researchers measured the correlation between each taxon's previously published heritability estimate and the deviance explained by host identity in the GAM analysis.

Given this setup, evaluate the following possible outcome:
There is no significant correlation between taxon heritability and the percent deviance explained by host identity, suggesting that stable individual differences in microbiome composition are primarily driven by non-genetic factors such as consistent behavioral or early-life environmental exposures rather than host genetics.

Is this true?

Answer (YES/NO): NO